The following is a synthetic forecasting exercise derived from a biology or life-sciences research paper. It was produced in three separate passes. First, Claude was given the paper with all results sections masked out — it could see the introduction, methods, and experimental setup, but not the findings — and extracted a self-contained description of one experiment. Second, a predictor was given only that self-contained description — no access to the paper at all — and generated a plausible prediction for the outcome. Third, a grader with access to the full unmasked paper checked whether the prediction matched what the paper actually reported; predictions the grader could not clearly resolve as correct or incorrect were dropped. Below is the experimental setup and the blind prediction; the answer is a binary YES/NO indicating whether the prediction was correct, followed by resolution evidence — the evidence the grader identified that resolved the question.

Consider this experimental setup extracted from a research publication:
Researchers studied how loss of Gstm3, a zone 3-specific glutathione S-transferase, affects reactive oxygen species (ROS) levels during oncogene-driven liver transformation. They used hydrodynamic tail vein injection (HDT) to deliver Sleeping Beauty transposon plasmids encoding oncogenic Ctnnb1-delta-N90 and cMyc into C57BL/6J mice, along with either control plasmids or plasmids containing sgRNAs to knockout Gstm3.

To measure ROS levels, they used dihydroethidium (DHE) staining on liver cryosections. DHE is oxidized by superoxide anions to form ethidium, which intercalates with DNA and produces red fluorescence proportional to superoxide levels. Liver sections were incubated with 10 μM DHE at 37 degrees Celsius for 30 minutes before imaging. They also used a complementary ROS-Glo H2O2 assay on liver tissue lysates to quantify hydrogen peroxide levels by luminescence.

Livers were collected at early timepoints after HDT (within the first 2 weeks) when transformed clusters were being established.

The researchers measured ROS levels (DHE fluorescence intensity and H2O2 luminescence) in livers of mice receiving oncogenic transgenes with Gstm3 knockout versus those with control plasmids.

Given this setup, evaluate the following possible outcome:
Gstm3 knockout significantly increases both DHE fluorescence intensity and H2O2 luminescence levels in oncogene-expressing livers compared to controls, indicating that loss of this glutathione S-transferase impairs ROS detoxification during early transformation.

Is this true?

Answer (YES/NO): YES